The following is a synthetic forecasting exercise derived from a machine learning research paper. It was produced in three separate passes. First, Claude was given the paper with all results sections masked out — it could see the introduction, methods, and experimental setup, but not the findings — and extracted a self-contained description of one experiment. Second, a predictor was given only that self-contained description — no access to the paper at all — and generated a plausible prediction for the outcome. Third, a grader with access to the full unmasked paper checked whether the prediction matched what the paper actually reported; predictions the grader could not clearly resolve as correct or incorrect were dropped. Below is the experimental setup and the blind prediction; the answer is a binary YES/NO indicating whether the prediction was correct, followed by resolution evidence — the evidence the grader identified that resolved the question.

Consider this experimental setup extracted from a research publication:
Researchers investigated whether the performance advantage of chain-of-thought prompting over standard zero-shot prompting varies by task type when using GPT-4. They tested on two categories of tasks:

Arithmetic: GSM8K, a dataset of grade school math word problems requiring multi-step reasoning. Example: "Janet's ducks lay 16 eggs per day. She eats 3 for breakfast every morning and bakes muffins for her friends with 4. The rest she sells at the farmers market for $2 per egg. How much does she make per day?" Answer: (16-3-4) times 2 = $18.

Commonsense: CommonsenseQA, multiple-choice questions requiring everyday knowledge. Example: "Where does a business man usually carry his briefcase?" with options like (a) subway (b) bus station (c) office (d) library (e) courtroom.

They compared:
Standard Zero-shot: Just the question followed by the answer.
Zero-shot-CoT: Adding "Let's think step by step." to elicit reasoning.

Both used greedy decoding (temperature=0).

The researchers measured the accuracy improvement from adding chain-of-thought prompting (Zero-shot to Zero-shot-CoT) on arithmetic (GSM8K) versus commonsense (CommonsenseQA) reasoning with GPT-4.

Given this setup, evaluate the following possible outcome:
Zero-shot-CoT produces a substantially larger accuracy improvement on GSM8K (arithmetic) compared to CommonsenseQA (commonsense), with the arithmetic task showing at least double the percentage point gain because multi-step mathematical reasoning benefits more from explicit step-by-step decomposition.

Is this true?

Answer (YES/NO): NO